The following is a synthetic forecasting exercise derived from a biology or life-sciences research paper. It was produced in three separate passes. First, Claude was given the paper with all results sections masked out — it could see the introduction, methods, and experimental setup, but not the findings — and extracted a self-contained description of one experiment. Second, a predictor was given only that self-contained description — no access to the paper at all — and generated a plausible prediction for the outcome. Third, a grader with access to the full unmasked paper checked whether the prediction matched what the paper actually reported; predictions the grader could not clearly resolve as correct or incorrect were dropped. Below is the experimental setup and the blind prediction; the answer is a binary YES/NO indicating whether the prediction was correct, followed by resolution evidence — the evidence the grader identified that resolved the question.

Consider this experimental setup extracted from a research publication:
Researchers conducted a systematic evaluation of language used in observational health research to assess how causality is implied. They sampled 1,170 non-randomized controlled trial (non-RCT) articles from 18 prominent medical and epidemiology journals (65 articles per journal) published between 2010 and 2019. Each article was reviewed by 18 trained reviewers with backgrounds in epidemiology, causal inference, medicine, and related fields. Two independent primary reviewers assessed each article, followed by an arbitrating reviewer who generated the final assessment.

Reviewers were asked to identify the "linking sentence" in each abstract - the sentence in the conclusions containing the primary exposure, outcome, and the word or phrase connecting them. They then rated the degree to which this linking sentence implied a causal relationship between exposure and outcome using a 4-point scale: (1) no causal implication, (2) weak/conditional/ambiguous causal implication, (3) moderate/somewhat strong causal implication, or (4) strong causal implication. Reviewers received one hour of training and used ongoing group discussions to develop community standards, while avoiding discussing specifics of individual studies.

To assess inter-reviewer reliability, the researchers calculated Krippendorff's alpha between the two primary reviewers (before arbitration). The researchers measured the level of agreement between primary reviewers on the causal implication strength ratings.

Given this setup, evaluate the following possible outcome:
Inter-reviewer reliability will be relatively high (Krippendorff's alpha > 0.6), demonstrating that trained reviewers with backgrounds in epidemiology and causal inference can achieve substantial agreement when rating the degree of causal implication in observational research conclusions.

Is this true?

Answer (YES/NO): NO